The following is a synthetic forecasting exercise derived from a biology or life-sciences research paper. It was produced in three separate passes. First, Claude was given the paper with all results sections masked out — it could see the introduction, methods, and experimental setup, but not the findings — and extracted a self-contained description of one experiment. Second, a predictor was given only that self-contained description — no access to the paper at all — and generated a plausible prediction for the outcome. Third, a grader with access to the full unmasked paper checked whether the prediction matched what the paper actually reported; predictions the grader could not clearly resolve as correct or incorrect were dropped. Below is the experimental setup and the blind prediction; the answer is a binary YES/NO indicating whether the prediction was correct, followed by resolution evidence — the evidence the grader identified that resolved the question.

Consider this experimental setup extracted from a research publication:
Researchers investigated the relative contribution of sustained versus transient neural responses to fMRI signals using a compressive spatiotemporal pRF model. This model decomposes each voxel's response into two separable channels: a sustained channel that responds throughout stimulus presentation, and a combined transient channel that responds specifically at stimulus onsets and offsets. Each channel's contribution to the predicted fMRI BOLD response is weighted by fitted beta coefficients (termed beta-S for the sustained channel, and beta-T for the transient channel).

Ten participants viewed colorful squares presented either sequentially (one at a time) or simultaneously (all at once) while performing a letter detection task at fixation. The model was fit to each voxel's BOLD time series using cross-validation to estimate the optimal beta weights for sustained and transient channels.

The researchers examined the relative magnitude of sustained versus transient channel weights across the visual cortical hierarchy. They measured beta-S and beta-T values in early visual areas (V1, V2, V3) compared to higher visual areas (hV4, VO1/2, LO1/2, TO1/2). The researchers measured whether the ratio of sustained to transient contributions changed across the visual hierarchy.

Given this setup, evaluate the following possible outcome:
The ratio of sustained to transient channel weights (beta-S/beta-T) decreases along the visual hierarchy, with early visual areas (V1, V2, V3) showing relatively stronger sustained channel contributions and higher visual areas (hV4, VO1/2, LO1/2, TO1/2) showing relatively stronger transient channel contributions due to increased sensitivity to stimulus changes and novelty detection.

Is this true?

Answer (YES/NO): NO